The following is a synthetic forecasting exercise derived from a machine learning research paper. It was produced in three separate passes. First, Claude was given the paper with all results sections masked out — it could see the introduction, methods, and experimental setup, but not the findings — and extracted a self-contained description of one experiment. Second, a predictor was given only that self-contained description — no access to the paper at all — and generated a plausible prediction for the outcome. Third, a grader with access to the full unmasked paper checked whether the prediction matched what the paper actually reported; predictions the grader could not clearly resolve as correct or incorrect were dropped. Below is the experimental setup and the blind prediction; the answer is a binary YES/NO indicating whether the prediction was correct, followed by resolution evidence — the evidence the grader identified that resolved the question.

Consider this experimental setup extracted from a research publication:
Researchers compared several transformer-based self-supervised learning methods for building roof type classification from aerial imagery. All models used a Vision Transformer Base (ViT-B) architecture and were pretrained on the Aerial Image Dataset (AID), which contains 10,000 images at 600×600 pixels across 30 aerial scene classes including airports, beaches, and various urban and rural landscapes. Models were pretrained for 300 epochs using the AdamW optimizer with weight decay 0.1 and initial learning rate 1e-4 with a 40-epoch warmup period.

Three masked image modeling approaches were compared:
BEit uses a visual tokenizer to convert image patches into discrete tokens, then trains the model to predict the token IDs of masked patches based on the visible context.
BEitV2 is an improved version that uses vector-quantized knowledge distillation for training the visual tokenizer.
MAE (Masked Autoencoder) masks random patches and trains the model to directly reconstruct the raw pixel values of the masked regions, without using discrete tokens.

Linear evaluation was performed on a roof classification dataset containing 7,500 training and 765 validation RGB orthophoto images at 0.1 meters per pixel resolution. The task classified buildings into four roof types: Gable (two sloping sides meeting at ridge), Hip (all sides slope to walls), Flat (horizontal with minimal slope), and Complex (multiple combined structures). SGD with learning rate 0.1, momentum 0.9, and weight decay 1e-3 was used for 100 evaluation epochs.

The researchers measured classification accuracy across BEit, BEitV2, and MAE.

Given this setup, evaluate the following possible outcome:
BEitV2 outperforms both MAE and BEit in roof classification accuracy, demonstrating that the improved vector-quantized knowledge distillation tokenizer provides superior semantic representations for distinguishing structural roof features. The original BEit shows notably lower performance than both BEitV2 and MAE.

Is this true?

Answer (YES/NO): NO